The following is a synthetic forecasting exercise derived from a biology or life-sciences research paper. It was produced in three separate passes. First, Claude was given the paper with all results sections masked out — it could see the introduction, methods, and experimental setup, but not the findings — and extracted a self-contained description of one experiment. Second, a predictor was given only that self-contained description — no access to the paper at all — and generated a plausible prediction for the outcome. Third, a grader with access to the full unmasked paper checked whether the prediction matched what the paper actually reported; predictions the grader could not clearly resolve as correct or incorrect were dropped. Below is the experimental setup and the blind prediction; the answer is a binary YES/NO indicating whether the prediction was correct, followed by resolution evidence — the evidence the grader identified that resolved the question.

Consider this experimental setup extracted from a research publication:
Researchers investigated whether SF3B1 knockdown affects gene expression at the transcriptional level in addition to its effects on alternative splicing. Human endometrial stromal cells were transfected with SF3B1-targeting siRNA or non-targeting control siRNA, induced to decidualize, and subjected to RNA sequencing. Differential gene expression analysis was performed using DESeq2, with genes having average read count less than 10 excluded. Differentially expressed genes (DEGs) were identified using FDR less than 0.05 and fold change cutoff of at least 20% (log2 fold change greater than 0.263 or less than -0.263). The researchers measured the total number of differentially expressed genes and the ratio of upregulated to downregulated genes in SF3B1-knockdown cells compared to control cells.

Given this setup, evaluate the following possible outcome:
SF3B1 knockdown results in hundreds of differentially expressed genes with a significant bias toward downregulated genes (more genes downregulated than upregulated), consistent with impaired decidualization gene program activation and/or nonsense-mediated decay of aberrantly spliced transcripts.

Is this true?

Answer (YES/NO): NO